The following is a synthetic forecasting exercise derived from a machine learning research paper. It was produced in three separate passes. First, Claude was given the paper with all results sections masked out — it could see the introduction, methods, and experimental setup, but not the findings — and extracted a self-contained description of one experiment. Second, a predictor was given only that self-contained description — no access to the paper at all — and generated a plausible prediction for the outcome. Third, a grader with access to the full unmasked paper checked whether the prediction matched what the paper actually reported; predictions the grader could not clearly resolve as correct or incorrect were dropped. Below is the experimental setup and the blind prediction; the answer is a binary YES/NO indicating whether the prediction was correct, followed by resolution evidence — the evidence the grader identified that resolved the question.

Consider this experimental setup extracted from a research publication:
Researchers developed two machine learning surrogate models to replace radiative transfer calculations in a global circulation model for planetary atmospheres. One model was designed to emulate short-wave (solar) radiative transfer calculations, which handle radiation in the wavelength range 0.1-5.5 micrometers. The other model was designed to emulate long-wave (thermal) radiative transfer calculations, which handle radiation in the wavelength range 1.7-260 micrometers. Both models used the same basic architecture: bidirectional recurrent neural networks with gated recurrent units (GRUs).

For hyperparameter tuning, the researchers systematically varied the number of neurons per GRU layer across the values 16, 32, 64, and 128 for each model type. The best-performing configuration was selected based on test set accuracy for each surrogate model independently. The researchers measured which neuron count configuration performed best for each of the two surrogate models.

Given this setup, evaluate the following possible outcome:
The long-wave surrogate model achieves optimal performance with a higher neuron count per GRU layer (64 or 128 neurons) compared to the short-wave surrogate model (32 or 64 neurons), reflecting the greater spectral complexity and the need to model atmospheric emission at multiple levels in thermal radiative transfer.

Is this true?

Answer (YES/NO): NO